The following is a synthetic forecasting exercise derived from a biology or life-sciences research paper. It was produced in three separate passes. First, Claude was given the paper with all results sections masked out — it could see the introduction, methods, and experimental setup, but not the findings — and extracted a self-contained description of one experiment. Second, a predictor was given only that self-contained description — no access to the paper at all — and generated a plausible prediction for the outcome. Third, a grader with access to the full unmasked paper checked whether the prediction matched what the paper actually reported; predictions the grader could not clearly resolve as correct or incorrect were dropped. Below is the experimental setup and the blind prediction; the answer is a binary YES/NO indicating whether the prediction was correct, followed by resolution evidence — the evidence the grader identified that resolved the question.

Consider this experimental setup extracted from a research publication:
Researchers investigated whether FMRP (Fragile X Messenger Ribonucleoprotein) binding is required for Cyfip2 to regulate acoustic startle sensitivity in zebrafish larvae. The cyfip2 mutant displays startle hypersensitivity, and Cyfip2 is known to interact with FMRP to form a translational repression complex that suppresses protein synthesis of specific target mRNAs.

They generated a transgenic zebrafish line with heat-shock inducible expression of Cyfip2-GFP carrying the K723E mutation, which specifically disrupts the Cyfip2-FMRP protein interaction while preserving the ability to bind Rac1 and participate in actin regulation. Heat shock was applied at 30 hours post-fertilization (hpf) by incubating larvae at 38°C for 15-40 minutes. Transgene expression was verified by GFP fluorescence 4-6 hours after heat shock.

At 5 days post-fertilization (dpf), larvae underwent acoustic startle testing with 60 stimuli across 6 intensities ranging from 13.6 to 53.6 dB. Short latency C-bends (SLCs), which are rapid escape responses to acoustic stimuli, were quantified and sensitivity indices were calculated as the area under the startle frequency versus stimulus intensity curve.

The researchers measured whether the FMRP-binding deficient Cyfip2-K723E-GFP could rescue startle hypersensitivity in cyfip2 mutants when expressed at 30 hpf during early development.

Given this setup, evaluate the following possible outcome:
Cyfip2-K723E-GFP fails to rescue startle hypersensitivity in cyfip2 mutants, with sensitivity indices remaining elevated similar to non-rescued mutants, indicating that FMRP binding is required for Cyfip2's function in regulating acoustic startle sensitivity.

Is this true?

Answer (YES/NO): YES